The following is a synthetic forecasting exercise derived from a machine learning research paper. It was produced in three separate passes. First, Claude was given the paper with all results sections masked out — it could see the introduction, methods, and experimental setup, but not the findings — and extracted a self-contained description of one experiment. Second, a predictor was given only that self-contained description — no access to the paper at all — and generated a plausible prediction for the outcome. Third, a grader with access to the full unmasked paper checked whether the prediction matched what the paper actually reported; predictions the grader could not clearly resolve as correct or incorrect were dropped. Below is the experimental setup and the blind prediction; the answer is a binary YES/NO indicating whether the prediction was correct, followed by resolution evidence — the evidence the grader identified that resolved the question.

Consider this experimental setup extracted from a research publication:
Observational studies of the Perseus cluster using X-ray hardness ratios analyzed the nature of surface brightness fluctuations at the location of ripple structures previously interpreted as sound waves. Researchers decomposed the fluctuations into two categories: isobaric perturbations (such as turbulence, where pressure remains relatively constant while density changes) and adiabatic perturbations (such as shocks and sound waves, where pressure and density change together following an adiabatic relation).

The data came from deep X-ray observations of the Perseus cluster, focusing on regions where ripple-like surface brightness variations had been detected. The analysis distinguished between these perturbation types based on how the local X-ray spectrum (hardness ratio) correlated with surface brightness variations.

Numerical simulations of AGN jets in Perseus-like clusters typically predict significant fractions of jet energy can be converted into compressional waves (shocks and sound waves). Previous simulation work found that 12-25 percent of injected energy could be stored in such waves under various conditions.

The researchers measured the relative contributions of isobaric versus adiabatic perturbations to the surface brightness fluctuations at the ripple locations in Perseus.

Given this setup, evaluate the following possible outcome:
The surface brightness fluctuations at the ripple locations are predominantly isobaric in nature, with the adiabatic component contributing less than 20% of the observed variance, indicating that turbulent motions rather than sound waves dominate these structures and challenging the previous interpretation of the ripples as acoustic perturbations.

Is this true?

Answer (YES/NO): YES